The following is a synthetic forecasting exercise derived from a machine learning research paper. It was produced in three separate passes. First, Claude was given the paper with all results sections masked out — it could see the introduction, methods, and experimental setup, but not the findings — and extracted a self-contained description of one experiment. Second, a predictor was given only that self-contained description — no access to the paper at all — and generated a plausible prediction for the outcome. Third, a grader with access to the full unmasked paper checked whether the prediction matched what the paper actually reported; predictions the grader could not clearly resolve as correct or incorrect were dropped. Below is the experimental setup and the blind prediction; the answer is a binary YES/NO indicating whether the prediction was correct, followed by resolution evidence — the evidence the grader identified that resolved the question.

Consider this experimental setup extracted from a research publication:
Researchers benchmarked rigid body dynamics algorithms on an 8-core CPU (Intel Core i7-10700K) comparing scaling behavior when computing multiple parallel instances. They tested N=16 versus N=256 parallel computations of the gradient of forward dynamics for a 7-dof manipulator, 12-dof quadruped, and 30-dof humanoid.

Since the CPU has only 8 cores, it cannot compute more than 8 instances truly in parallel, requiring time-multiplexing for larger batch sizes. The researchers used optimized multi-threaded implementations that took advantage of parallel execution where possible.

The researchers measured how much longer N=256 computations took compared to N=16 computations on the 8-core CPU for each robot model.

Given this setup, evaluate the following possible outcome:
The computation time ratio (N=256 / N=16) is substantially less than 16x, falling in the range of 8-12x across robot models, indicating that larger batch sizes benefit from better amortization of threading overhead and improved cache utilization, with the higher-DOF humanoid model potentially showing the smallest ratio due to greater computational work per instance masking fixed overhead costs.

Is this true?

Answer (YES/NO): NO